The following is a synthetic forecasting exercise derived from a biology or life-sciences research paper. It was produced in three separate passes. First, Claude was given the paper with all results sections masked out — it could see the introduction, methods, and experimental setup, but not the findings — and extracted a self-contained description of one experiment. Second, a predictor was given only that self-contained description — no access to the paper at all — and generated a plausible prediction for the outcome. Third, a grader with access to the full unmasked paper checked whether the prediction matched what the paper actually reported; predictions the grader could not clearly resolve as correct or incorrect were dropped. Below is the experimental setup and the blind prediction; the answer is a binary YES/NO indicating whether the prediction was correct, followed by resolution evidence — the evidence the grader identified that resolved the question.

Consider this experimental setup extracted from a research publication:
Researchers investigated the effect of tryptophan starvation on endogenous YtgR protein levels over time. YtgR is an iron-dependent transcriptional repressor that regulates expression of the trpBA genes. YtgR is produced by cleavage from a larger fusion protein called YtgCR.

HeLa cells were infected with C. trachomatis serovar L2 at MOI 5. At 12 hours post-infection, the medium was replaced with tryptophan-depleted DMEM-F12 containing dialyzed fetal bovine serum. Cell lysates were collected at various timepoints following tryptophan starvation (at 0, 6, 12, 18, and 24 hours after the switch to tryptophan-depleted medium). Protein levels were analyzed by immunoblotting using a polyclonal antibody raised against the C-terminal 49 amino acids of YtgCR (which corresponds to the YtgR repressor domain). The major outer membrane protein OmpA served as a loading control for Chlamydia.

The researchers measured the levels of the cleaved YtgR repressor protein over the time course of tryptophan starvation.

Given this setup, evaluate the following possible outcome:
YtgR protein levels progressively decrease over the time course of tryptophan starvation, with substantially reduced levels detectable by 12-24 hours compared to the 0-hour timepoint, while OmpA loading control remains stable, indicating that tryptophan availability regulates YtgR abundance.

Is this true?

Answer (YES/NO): NO